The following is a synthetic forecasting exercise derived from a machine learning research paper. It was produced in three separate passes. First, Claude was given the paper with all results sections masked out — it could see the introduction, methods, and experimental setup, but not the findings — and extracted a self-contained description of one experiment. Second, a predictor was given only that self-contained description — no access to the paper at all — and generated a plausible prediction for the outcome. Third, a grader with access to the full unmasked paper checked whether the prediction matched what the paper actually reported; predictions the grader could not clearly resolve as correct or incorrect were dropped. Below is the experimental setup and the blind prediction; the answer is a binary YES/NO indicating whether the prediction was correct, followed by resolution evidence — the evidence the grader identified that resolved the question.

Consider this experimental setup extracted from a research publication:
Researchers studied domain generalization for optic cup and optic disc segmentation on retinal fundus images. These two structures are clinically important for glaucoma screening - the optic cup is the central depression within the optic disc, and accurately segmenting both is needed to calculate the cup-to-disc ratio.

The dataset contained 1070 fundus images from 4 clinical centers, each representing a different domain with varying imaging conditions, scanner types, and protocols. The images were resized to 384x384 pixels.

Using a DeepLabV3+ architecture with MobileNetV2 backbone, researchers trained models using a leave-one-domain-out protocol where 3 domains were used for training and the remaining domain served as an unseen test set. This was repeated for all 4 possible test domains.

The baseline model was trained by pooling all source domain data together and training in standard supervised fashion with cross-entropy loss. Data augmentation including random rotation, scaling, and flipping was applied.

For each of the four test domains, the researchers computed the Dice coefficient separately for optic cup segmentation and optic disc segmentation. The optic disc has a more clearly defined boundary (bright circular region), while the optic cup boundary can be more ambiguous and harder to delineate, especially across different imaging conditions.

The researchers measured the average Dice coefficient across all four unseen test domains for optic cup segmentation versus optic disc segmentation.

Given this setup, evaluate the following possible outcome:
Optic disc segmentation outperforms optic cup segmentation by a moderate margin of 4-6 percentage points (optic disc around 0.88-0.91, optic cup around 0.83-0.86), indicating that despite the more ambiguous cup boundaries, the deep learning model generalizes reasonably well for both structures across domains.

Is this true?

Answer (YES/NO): NO